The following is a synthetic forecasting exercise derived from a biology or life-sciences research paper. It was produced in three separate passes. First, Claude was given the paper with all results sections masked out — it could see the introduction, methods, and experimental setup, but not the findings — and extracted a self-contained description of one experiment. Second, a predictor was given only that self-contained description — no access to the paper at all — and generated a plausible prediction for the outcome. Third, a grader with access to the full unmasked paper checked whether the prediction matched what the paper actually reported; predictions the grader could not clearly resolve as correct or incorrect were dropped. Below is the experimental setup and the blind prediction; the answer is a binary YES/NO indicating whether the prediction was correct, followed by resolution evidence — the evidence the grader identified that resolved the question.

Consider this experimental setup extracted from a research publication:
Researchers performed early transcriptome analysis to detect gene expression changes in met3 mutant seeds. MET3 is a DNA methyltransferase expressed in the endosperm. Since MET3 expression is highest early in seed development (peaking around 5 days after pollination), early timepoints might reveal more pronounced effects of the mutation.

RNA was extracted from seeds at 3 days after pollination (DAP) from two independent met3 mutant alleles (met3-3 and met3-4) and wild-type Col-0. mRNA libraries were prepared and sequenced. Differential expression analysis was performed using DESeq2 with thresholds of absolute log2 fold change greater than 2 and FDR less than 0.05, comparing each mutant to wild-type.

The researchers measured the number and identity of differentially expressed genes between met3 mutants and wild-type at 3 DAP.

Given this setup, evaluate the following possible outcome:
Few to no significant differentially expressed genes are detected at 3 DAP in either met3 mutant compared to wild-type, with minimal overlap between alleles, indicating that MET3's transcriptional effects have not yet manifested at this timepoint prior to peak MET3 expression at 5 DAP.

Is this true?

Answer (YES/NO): NO